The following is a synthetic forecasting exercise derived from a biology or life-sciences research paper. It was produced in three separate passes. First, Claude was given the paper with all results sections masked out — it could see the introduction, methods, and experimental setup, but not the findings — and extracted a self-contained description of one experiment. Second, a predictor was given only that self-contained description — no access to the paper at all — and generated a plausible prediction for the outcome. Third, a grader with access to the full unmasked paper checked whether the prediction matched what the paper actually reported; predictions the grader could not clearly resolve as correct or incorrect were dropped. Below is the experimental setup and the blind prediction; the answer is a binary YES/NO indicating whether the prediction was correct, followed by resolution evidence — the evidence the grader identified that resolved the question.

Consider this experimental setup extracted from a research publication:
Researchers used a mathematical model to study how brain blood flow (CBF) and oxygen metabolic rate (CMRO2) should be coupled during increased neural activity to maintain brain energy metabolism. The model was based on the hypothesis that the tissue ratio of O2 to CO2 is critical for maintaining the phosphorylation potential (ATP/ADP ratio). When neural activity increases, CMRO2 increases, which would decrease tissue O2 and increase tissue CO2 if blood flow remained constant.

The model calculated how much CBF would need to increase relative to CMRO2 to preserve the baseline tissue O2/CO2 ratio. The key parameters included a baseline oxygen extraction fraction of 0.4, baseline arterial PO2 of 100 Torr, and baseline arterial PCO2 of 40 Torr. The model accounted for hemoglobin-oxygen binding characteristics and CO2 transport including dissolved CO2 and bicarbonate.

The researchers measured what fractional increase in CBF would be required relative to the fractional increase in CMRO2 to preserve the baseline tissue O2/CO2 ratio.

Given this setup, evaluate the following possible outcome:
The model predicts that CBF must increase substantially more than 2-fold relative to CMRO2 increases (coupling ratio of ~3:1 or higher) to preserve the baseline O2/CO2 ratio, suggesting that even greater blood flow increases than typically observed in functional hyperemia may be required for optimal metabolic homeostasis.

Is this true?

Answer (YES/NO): NO